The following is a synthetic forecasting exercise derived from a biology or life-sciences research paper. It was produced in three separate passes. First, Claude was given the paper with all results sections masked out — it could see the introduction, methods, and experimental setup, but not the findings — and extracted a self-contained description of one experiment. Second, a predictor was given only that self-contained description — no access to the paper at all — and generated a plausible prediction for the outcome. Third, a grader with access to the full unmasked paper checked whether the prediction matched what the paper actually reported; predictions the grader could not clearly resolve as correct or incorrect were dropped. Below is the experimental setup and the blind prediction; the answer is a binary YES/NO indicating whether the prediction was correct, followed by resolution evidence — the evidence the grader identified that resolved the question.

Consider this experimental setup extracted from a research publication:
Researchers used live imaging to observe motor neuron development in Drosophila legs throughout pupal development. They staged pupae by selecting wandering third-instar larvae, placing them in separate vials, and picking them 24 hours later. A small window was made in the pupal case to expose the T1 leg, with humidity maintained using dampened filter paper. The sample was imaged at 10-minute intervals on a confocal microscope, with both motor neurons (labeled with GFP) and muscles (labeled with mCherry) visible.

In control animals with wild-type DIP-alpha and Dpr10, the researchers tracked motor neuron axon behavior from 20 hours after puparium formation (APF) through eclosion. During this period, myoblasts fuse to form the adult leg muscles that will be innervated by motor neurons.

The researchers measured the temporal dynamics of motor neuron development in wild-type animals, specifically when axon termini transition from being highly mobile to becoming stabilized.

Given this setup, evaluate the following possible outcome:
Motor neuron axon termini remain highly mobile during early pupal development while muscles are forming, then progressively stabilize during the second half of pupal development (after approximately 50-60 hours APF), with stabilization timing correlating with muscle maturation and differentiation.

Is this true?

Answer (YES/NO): YES